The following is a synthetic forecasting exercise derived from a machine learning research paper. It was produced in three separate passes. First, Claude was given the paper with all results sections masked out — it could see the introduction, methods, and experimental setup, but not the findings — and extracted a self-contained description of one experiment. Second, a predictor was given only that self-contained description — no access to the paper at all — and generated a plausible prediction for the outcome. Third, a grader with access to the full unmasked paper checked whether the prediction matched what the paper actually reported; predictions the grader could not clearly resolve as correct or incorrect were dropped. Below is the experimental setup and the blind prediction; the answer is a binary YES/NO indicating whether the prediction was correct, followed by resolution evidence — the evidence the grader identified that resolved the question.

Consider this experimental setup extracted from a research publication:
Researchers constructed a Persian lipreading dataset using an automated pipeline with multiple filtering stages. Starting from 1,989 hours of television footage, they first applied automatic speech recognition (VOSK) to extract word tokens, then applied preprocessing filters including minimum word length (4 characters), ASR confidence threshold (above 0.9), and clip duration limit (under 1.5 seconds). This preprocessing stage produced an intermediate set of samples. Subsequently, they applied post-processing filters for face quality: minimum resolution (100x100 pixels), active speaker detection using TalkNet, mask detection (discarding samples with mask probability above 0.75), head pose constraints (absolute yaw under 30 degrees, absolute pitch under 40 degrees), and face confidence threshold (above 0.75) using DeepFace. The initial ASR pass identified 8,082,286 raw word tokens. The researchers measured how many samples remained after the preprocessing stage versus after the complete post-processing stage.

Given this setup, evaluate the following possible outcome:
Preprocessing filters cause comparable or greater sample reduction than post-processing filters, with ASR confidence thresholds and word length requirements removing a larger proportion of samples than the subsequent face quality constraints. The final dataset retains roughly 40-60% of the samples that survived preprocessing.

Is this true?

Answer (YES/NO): NO